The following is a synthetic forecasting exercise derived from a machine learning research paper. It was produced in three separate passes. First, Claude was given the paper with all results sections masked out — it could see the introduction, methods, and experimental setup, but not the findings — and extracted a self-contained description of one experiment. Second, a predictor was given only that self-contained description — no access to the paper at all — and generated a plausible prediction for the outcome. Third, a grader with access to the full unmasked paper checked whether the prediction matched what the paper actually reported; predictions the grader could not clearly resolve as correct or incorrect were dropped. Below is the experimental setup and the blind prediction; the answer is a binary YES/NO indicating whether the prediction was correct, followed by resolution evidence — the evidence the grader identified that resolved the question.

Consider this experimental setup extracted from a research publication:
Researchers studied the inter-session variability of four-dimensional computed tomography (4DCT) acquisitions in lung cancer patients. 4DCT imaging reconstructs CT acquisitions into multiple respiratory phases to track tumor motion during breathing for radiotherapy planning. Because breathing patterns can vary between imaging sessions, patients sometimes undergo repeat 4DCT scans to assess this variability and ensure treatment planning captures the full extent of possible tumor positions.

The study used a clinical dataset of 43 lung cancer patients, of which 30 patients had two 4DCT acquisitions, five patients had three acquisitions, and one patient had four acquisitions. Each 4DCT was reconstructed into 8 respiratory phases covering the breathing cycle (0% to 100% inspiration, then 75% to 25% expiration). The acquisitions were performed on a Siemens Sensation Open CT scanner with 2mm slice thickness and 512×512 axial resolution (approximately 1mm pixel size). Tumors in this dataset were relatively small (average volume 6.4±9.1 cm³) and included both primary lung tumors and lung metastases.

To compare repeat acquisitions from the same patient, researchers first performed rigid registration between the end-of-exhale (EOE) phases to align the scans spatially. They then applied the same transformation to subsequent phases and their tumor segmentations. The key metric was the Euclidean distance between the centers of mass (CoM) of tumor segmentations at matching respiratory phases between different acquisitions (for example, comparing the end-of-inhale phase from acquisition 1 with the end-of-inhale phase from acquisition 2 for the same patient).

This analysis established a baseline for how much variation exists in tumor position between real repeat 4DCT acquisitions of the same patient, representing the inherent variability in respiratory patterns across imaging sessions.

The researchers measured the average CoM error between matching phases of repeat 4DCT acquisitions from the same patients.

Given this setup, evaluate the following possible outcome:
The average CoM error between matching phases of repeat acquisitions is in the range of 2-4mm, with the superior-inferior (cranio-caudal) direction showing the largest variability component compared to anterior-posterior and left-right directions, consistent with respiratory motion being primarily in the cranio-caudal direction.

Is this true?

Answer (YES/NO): NO